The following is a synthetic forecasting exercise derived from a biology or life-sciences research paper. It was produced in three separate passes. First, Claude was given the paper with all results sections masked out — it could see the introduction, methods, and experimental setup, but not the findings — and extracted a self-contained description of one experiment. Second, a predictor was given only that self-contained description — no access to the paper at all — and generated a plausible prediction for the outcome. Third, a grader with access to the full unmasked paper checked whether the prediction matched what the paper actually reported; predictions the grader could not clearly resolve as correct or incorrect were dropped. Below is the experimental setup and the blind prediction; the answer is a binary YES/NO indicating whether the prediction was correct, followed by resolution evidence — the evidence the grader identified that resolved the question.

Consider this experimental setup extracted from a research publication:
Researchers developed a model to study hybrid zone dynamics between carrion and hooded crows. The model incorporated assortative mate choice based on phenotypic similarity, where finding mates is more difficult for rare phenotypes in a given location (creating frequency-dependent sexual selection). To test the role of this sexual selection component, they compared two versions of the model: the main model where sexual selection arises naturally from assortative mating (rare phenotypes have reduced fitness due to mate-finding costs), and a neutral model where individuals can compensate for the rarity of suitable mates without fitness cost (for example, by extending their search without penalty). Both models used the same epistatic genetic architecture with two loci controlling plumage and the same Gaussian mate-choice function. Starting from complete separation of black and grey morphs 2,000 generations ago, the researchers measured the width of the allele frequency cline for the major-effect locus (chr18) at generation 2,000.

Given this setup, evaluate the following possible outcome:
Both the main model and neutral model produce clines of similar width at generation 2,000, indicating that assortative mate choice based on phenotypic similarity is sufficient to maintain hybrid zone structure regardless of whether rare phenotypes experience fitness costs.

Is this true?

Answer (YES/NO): NO